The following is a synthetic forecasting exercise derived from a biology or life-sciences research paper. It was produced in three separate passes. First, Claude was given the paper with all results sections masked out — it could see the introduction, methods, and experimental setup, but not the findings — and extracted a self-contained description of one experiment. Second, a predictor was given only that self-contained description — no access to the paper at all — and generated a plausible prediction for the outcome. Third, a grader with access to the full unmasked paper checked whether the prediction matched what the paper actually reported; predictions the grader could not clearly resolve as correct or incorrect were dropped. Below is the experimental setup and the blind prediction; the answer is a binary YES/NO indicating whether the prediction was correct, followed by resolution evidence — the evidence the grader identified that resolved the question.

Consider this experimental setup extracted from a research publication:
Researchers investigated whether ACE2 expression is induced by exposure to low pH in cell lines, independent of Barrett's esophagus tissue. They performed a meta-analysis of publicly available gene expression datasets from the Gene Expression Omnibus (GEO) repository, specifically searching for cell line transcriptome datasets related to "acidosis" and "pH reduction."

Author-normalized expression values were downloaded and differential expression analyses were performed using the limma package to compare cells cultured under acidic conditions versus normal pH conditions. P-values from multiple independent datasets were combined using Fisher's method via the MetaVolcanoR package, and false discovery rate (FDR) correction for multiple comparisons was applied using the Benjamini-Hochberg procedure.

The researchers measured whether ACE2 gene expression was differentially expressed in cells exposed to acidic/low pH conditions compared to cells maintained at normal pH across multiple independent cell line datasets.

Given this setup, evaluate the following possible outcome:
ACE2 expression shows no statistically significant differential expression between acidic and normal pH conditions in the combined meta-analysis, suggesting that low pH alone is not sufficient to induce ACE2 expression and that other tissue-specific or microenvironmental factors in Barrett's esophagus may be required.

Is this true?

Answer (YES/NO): NO